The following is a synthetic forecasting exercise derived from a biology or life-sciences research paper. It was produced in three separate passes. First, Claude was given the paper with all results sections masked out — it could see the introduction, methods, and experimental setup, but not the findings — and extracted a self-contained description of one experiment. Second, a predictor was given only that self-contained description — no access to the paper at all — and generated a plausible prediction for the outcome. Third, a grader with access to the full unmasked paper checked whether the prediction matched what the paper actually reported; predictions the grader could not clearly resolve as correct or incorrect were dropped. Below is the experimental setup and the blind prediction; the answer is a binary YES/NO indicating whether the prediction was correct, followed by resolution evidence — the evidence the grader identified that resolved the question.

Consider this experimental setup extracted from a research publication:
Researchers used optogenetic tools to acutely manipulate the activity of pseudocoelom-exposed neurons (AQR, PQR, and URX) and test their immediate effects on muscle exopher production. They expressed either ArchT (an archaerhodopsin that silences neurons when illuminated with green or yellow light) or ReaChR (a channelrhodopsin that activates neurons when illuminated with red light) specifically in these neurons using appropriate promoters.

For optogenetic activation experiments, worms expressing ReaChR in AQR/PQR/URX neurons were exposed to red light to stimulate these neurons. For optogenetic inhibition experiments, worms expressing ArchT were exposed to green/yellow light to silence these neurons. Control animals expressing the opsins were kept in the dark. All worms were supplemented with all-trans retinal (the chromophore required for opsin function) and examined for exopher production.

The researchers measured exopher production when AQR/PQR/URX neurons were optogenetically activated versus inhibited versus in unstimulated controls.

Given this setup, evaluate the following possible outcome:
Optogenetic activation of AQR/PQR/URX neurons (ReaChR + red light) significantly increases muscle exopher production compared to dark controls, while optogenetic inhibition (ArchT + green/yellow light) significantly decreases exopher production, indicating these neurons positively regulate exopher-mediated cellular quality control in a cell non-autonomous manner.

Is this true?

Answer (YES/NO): NO